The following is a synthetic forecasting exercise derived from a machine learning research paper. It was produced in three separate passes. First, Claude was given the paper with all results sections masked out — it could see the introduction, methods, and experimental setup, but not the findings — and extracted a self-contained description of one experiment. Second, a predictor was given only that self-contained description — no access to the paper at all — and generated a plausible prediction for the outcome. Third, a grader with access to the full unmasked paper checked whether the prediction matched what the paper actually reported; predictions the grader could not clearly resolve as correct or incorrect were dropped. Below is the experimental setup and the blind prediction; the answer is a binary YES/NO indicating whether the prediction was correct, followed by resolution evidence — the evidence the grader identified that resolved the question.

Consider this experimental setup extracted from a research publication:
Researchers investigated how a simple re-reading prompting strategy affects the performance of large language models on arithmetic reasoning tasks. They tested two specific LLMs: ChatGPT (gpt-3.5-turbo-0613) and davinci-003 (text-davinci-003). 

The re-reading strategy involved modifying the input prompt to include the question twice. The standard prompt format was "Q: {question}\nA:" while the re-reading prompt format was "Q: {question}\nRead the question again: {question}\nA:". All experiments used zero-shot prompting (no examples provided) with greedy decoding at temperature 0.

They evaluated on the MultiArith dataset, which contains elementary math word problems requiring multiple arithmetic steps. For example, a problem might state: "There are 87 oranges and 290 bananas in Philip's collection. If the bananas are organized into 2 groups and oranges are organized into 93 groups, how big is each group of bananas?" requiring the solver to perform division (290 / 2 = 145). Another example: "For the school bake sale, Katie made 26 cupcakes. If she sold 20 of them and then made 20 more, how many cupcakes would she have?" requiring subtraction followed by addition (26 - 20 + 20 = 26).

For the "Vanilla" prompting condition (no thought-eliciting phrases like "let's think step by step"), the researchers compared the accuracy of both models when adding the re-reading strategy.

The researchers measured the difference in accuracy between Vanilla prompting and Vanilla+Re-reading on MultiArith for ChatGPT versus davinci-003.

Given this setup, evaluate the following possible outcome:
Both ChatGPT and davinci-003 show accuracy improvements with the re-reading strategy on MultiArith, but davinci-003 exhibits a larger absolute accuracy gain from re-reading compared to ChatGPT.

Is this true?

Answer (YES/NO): NO